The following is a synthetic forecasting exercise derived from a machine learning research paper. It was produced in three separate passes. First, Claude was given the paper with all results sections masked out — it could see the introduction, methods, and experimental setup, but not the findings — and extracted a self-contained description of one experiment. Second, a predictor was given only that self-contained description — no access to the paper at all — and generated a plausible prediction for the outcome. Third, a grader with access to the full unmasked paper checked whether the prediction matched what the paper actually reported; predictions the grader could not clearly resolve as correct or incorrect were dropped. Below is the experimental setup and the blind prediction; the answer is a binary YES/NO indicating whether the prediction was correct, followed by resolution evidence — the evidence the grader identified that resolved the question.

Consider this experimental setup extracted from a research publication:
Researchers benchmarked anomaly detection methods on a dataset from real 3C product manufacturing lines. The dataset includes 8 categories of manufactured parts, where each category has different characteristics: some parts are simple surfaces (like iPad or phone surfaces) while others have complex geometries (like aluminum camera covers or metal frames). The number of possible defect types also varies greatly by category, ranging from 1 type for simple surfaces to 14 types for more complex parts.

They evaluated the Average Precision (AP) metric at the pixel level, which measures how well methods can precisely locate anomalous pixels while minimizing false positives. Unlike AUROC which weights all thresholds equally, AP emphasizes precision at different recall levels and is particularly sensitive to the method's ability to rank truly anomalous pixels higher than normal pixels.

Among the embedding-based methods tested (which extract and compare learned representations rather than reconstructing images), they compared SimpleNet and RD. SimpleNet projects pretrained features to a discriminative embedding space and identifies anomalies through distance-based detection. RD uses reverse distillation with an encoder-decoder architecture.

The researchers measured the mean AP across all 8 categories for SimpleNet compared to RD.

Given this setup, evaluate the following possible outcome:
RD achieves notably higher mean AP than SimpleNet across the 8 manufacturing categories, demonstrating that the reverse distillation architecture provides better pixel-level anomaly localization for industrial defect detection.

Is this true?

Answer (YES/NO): YES